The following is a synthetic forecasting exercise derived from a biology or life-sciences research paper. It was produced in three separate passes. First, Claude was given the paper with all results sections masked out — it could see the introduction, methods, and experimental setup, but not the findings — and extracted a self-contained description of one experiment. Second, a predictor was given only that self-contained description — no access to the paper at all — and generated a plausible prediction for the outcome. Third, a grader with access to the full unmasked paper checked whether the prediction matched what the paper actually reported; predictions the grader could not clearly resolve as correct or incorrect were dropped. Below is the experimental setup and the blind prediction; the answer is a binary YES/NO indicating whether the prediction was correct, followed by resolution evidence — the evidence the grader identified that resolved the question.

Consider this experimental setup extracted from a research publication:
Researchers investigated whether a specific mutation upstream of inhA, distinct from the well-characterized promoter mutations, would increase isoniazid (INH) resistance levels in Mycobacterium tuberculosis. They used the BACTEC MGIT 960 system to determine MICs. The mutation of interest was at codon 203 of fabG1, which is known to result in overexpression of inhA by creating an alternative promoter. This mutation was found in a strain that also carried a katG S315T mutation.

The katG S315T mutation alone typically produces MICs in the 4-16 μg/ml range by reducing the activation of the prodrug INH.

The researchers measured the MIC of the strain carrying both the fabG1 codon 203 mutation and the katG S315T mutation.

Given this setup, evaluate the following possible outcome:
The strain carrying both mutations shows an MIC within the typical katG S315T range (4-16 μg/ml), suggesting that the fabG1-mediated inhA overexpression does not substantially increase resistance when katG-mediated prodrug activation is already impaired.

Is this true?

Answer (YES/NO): YES